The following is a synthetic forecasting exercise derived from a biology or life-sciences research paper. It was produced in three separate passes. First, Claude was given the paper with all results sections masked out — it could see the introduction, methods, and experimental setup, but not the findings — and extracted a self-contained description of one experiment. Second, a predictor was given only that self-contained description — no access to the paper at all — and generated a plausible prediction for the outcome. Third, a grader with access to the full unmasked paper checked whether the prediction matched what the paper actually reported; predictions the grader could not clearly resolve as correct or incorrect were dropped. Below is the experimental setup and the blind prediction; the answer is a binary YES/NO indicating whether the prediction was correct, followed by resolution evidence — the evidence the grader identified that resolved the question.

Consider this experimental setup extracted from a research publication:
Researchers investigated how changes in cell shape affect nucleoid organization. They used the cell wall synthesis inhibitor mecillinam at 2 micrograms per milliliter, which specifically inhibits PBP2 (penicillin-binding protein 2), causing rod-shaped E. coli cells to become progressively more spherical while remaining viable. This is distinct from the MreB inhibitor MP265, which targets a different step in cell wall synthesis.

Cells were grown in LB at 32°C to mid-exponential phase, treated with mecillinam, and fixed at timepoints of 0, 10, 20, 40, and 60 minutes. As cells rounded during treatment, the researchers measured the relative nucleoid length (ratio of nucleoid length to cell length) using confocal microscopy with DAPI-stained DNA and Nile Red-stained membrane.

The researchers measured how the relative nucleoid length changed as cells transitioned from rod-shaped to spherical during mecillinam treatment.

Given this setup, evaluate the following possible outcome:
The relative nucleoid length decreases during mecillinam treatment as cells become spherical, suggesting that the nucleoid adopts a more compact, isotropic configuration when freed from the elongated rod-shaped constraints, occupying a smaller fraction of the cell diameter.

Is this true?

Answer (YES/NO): NO